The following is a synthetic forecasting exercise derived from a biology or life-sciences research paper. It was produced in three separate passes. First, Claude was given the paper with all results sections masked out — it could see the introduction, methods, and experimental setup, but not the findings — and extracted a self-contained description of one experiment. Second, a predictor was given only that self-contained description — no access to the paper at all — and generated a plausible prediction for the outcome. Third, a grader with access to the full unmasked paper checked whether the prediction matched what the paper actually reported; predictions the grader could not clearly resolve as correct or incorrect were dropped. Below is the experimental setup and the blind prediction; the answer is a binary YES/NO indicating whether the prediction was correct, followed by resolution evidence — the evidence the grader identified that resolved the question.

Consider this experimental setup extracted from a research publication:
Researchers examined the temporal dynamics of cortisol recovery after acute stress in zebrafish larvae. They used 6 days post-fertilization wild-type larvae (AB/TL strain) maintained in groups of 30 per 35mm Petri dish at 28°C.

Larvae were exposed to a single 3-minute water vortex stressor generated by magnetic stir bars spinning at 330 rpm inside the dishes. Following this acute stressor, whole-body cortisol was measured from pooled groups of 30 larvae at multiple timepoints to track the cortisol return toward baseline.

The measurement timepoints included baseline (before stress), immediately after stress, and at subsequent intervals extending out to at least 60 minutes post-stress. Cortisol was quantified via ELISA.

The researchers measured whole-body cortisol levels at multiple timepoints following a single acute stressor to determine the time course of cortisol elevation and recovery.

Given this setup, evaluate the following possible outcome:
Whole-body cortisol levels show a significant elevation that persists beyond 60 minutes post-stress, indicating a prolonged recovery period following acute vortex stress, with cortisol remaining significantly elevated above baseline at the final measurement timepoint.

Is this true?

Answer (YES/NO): NO